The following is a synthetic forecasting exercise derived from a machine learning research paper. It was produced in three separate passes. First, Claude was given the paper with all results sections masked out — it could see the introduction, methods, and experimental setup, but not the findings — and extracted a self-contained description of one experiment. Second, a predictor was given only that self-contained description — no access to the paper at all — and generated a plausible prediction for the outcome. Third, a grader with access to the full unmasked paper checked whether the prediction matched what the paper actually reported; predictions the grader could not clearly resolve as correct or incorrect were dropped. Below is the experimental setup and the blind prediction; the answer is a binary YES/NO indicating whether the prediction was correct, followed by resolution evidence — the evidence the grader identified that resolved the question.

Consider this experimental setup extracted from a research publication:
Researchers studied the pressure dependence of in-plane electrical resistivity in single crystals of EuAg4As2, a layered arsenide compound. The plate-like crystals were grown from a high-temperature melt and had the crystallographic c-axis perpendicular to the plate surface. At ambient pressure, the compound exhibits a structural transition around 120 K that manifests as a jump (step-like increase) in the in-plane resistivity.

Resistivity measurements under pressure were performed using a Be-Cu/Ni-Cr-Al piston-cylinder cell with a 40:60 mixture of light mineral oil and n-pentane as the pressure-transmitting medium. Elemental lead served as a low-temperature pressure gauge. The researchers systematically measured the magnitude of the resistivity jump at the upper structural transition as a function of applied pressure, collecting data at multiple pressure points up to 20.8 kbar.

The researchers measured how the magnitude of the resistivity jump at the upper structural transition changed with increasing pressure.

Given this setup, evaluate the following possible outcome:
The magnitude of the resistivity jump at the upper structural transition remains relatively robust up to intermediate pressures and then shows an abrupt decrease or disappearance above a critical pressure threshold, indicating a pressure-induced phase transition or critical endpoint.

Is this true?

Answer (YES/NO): NO